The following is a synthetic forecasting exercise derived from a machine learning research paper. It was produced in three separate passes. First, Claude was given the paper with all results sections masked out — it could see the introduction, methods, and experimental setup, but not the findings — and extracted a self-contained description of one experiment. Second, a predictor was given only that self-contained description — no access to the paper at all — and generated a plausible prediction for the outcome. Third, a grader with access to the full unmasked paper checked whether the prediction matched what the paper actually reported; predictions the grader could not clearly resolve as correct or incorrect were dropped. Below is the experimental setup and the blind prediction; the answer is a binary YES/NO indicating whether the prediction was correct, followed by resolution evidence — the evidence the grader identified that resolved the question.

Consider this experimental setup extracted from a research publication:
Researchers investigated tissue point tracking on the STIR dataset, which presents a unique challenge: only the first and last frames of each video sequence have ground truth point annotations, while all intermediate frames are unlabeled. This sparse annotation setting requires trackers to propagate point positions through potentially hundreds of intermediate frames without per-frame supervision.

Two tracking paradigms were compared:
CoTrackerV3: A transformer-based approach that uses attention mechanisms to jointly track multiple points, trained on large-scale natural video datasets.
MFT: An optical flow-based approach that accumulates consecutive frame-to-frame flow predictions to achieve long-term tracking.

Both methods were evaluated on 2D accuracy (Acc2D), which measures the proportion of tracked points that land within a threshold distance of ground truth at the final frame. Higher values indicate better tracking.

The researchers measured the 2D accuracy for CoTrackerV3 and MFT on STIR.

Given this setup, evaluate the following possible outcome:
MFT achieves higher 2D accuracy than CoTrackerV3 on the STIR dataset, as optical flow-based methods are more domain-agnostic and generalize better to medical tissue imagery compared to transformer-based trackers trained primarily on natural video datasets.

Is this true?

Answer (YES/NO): YES